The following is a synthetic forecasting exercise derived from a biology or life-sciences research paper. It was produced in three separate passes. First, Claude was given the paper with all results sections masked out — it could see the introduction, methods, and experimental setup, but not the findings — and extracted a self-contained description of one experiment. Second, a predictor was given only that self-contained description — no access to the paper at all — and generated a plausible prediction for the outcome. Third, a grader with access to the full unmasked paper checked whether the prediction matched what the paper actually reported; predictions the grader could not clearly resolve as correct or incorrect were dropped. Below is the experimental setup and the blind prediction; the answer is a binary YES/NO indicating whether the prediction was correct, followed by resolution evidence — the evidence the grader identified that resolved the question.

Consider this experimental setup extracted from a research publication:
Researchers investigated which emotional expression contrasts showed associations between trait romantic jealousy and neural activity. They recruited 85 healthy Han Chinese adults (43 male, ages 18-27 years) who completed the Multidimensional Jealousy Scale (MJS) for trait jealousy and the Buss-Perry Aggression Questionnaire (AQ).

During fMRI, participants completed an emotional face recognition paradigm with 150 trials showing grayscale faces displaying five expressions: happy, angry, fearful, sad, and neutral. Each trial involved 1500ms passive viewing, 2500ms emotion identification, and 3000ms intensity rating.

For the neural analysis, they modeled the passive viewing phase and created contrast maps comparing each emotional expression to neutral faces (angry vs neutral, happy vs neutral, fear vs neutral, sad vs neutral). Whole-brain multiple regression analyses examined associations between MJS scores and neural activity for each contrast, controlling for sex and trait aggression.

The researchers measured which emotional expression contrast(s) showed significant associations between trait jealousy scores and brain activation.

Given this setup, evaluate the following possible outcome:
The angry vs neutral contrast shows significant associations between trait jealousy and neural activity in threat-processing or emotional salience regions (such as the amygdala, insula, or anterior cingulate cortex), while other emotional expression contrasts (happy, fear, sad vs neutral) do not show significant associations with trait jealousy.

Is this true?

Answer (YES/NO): NO